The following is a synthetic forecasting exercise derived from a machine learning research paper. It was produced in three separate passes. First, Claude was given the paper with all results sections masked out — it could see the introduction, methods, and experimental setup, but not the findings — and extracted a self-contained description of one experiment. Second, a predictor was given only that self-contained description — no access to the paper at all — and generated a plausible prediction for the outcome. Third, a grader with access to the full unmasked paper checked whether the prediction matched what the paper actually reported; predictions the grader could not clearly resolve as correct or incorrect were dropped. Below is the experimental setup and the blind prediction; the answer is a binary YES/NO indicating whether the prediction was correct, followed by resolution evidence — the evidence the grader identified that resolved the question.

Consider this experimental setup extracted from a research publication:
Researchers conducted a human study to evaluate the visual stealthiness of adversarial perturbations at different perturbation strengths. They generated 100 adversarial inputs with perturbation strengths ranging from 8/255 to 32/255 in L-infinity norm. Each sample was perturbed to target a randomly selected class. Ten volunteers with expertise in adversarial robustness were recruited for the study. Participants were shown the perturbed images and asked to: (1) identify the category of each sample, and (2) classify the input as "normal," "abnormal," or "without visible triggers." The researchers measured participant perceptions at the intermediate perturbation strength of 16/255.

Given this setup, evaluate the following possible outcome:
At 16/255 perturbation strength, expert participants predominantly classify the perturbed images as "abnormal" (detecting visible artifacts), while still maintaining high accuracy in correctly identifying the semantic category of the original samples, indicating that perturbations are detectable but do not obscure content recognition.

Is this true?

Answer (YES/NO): NO